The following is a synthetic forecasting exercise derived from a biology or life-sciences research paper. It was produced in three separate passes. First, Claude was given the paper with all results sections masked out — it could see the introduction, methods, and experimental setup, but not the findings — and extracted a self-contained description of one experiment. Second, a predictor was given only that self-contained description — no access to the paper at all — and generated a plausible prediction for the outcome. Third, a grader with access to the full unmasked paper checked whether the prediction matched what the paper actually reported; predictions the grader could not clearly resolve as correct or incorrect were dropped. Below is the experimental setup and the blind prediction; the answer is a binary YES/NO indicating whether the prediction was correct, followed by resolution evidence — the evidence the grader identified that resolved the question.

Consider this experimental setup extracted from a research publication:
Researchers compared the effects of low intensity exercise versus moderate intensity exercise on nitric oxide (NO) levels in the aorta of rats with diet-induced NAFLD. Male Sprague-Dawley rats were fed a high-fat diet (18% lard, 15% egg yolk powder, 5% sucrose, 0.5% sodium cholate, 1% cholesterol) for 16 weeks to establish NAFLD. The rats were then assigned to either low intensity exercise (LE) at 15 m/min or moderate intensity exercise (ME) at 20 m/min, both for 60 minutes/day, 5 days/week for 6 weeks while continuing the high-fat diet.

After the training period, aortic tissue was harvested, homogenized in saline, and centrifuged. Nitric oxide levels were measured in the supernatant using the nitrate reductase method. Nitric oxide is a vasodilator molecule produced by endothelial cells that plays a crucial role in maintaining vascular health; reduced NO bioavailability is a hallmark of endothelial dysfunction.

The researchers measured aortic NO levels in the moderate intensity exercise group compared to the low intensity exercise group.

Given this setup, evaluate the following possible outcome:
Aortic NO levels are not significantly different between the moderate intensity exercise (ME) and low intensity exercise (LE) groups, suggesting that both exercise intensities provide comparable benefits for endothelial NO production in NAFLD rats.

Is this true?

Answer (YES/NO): YES